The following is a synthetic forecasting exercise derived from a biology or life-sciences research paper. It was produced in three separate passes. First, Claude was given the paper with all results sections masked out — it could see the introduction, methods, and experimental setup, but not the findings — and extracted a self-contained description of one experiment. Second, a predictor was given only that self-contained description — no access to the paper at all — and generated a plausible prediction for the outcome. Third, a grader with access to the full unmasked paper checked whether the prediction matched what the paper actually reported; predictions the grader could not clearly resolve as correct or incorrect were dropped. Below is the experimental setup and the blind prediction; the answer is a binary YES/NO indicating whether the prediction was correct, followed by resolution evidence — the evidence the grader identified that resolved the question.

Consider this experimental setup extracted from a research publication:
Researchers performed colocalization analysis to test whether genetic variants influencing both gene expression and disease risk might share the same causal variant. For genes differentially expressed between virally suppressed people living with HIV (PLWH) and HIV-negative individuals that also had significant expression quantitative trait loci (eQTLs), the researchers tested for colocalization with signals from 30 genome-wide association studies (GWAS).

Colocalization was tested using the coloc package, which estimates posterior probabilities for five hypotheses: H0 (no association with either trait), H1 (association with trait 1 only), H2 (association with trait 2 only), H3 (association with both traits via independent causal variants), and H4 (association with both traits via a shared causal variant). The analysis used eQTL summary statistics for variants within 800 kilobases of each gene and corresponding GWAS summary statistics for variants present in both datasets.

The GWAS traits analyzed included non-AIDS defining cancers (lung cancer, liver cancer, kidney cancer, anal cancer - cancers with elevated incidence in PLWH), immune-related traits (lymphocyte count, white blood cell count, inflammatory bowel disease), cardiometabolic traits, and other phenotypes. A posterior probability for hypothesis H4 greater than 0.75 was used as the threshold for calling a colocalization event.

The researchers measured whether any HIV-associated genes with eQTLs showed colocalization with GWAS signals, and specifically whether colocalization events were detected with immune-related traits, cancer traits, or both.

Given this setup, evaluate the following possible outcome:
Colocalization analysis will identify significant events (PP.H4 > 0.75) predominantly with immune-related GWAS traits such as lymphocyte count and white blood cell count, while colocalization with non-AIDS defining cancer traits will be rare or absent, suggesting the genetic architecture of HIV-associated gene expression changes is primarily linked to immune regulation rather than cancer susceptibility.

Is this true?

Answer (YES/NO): YES